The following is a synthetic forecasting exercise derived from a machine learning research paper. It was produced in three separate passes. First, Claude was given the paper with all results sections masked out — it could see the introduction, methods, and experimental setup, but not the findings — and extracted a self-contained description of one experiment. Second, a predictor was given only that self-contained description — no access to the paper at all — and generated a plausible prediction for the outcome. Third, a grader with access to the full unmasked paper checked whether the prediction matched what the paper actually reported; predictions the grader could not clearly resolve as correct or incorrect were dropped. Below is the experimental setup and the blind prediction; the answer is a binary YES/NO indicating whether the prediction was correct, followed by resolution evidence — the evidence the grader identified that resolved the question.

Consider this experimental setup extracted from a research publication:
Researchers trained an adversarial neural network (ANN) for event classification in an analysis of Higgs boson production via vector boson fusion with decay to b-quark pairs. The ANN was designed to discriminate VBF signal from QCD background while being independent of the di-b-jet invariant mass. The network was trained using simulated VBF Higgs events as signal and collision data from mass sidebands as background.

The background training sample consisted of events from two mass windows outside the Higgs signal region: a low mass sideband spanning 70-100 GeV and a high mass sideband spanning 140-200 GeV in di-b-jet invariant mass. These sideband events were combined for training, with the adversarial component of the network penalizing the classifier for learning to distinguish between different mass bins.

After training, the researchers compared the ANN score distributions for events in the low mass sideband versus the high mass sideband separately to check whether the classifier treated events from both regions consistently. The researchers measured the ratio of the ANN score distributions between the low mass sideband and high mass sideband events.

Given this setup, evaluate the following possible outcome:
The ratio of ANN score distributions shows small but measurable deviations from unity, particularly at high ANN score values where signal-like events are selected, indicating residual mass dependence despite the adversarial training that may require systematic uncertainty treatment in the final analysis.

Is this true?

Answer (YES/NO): NO